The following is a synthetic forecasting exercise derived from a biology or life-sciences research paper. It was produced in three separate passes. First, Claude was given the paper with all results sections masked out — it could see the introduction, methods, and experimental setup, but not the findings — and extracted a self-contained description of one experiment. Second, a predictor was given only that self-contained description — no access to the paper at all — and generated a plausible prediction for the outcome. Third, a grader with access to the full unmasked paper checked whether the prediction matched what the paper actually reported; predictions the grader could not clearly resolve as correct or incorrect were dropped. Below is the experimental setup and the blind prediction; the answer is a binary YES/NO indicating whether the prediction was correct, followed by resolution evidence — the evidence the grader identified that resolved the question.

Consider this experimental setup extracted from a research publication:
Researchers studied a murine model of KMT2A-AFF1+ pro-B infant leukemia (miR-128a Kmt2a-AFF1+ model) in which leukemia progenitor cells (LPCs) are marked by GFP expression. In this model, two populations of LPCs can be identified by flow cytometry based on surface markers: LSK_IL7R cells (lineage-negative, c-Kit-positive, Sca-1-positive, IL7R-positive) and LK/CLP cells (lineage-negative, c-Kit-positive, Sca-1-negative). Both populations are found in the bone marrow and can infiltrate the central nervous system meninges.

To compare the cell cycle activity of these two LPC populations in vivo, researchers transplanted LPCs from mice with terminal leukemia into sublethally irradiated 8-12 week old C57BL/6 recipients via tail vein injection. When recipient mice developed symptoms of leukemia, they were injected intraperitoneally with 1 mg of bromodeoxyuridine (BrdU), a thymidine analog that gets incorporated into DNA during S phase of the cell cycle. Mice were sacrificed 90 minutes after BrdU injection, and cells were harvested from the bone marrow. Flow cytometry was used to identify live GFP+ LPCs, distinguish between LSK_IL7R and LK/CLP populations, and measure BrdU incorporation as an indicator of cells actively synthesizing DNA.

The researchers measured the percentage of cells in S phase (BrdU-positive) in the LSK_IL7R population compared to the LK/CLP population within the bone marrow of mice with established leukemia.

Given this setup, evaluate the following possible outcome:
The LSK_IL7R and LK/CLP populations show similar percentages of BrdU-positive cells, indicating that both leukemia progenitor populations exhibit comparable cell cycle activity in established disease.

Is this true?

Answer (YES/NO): NO